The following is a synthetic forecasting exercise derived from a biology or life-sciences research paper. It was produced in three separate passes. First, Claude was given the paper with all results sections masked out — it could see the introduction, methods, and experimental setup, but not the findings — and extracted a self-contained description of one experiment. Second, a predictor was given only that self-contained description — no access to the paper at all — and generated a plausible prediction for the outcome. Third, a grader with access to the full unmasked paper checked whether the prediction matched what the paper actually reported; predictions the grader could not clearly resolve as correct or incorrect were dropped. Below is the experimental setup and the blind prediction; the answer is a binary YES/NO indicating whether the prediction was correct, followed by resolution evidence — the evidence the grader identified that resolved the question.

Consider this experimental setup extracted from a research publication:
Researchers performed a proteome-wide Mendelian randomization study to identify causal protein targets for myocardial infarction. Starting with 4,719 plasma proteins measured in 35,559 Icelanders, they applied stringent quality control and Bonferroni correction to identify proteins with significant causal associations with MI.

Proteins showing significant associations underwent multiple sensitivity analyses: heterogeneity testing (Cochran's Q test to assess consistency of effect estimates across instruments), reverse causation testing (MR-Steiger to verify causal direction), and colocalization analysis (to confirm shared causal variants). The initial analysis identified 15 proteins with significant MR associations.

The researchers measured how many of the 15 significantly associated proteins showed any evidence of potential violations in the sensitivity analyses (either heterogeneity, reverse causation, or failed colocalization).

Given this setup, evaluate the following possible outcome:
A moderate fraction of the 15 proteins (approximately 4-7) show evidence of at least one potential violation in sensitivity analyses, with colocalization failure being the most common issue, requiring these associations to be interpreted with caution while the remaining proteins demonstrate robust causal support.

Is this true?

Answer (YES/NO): NO